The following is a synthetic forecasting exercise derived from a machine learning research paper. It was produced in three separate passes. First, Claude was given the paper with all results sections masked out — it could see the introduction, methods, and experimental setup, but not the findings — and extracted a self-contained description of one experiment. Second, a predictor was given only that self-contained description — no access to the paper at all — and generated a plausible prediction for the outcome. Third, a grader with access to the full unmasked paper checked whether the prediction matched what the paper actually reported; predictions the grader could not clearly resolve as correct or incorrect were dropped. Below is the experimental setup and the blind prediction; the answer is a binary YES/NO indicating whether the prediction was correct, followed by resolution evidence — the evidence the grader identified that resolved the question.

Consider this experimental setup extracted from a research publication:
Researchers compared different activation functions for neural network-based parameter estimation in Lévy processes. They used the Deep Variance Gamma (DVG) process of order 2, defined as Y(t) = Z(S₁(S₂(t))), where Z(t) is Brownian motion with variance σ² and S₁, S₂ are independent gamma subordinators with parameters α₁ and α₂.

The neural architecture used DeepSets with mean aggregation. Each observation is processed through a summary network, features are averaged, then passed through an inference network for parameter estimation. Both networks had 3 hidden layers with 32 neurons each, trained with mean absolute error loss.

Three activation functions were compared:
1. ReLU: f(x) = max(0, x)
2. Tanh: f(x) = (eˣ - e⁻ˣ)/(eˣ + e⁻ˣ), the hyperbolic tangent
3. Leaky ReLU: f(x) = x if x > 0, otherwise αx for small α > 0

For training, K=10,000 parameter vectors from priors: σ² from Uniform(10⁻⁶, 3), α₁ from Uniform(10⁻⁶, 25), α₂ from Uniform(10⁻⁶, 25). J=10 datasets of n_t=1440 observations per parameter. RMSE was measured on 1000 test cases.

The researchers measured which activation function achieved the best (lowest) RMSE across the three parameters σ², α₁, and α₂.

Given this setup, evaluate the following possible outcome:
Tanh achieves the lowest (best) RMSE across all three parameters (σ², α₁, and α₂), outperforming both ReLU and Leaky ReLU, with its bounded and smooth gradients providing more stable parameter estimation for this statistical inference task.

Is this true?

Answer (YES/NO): NO